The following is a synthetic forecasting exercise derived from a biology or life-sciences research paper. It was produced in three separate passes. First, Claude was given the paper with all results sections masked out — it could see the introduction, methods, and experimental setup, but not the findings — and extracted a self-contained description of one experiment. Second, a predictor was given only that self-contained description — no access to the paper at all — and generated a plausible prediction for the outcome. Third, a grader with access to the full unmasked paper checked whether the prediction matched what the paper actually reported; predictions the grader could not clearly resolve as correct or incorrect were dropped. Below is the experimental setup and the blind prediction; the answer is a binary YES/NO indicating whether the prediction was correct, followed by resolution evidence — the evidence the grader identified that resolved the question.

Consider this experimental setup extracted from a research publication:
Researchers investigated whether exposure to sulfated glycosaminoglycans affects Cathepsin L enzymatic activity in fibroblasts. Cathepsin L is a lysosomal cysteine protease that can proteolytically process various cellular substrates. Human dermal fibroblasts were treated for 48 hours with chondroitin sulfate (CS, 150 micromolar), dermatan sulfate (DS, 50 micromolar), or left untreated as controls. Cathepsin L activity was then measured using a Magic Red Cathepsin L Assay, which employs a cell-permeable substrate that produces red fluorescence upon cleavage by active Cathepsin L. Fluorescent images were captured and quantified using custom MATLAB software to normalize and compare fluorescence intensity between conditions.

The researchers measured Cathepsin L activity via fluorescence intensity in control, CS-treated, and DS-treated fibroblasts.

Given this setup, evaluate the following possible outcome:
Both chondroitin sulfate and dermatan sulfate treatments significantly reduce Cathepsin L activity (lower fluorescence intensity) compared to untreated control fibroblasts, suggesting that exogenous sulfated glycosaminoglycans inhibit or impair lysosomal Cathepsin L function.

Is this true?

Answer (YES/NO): NO